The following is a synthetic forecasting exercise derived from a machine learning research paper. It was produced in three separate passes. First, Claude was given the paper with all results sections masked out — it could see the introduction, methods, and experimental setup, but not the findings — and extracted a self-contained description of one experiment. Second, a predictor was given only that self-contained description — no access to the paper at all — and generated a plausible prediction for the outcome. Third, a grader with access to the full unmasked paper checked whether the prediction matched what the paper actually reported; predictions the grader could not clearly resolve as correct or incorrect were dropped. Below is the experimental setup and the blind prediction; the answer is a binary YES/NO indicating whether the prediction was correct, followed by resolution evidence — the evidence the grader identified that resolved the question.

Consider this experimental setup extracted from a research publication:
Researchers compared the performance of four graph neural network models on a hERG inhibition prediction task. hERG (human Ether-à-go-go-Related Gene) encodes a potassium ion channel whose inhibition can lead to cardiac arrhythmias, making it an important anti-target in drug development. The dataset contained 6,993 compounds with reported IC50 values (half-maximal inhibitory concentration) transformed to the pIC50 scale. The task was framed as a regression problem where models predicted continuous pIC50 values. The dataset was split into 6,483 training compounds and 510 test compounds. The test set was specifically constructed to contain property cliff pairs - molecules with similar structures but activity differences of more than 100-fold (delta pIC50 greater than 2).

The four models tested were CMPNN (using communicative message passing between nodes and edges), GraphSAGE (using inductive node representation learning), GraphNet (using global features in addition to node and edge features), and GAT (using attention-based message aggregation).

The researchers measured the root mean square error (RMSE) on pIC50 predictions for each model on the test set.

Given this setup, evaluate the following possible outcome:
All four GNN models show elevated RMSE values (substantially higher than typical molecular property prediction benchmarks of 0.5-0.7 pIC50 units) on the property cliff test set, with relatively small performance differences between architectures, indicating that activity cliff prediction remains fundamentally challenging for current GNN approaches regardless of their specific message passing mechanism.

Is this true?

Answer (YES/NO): YES